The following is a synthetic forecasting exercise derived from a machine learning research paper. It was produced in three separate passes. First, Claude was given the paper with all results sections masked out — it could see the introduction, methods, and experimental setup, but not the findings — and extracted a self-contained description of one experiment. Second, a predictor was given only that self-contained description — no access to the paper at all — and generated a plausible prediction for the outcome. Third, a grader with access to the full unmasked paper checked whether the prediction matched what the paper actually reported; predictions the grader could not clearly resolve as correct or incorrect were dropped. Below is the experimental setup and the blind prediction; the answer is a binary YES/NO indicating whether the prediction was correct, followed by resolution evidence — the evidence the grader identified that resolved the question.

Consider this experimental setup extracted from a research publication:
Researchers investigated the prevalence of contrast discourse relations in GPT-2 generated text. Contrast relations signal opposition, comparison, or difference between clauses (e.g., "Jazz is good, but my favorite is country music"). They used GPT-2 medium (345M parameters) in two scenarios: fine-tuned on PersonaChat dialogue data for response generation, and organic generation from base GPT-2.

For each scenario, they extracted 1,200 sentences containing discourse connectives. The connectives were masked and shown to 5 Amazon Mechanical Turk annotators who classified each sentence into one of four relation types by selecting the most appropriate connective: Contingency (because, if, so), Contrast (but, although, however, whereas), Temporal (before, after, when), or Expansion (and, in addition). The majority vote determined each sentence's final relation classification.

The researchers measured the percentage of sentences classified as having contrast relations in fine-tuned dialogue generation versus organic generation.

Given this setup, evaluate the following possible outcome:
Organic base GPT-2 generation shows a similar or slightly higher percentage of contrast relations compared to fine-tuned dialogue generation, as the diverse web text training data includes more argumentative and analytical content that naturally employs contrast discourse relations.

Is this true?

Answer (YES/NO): NO